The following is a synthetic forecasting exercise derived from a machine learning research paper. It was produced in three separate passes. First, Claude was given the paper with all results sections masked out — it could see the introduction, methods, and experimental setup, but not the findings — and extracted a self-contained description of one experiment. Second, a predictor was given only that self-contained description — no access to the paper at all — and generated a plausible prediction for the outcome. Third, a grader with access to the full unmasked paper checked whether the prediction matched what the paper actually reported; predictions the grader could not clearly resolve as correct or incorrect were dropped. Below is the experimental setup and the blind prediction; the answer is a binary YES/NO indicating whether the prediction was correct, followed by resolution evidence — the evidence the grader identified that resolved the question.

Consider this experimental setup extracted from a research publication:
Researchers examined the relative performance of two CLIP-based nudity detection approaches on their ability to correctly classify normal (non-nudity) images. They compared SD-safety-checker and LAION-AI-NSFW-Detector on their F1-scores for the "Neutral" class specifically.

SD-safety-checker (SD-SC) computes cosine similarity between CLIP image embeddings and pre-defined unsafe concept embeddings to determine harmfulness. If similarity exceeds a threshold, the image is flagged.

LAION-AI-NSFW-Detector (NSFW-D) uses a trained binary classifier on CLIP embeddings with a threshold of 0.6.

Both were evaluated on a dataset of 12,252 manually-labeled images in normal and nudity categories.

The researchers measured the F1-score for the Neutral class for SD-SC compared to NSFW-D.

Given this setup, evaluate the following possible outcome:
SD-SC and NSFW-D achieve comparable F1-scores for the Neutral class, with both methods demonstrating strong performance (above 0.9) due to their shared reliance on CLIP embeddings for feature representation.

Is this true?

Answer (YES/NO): NO